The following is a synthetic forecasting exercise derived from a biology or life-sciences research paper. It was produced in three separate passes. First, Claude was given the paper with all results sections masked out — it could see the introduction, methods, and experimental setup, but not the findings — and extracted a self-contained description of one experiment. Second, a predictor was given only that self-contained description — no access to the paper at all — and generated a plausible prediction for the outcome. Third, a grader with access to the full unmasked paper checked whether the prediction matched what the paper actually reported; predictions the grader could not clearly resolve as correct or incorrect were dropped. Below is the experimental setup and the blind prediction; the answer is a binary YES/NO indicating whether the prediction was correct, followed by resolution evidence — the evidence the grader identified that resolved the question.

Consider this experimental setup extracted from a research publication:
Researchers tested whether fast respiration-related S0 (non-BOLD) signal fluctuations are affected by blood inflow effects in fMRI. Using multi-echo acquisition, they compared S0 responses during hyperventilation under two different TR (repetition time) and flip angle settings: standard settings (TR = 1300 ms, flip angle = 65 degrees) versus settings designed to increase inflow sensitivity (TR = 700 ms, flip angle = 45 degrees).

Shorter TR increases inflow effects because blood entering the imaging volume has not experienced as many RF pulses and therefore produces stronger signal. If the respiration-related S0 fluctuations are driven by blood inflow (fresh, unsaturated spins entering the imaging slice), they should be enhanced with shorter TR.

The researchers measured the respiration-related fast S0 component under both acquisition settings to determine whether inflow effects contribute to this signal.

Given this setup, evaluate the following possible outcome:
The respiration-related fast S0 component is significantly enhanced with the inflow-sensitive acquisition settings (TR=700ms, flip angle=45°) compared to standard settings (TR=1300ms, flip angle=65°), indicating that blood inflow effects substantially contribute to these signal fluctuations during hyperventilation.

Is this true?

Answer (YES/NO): NO